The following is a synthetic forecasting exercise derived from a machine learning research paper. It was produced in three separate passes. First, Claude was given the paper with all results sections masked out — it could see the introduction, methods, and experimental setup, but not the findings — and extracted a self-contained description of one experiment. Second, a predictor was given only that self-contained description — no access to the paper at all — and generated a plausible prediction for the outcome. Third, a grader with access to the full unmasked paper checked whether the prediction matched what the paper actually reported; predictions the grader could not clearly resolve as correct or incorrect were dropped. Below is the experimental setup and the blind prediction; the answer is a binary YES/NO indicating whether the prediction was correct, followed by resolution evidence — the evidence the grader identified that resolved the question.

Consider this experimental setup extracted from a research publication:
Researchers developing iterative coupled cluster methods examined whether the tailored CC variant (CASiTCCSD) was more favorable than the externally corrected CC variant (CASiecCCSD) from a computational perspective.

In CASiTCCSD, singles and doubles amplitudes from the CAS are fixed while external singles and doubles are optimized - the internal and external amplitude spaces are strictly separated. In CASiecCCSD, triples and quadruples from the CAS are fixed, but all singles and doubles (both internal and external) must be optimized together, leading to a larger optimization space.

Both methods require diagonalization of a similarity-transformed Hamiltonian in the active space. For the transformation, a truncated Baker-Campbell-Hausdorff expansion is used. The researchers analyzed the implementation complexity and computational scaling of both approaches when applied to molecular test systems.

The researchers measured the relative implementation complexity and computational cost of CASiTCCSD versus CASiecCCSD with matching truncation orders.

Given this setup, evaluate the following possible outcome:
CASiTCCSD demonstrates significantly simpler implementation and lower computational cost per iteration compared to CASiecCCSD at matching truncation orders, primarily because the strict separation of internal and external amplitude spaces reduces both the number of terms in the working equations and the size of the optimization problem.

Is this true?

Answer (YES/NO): NO